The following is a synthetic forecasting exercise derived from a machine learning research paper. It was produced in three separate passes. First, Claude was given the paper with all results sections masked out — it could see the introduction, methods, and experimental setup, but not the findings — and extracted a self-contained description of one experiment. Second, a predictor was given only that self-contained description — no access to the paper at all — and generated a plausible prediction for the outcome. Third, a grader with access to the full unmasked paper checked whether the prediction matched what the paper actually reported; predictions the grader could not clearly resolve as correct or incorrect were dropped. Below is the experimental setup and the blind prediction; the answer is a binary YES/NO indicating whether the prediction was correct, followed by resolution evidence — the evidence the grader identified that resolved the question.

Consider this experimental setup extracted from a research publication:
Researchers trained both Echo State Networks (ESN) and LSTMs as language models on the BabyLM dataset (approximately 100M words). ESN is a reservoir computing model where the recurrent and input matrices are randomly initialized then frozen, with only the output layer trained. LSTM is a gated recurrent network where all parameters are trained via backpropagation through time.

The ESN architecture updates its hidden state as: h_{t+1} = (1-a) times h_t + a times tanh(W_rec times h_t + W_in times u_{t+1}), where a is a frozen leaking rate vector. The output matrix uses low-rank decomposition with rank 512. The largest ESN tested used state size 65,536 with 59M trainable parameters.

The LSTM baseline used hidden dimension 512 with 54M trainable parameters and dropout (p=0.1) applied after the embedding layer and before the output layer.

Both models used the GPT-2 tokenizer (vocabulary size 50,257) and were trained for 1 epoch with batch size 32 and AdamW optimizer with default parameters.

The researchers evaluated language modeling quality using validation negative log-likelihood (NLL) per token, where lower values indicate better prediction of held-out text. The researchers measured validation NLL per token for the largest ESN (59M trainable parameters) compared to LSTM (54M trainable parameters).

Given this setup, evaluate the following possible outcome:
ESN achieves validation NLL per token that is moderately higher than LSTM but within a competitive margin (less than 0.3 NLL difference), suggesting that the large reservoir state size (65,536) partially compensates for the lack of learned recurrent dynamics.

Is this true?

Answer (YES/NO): NO